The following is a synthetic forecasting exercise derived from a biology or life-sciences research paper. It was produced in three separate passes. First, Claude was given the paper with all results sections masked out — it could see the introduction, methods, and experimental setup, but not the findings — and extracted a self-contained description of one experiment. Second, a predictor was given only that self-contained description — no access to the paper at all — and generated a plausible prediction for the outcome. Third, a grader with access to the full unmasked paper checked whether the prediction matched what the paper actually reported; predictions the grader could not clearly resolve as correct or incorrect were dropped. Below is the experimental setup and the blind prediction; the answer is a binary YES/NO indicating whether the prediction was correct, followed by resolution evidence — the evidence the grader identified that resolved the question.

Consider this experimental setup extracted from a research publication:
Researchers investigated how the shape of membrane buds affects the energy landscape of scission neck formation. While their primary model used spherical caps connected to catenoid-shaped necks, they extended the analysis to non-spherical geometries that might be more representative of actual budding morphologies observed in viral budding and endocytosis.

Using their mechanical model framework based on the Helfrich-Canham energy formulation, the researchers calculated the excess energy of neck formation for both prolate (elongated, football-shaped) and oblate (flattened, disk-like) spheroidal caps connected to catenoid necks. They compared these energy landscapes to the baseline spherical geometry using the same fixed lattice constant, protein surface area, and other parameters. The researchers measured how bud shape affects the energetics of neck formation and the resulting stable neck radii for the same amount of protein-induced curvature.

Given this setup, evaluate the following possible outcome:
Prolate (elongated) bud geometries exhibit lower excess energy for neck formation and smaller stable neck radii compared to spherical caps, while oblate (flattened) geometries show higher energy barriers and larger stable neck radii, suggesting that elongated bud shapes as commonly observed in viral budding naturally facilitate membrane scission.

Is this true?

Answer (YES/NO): NO